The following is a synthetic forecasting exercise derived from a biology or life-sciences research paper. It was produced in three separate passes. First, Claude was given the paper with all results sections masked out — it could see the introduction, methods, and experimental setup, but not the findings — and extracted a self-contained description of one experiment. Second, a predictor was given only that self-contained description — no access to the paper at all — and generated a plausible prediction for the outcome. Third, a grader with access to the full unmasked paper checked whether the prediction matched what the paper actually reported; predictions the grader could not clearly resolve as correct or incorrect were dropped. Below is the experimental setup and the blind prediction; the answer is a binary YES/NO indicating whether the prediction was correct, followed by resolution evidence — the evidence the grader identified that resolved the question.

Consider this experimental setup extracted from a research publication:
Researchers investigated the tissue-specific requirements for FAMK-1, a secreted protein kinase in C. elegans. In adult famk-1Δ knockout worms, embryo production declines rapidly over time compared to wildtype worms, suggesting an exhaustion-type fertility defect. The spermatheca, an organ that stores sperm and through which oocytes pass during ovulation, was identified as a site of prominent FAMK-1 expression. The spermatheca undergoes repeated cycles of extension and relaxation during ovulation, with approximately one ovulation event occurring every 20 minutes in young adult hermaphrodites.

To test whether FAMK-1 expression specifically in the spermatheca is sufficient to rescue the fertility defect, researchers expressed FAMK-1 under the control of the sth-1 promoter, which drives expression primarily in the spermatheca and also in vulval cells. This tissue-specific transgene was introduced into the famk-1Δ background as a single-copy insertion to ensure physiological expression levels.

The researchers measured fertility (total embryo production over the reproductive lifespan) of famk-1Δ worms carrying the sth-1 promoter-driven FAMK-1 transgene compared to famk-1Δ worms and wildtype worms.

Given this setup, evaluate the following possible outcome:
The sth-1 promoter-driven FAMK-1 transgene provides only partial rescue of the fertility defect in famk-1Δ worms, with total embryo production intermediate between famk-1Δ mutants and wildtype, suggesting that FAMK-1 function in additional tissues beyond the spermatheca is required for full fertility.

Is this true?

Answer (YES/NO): NO